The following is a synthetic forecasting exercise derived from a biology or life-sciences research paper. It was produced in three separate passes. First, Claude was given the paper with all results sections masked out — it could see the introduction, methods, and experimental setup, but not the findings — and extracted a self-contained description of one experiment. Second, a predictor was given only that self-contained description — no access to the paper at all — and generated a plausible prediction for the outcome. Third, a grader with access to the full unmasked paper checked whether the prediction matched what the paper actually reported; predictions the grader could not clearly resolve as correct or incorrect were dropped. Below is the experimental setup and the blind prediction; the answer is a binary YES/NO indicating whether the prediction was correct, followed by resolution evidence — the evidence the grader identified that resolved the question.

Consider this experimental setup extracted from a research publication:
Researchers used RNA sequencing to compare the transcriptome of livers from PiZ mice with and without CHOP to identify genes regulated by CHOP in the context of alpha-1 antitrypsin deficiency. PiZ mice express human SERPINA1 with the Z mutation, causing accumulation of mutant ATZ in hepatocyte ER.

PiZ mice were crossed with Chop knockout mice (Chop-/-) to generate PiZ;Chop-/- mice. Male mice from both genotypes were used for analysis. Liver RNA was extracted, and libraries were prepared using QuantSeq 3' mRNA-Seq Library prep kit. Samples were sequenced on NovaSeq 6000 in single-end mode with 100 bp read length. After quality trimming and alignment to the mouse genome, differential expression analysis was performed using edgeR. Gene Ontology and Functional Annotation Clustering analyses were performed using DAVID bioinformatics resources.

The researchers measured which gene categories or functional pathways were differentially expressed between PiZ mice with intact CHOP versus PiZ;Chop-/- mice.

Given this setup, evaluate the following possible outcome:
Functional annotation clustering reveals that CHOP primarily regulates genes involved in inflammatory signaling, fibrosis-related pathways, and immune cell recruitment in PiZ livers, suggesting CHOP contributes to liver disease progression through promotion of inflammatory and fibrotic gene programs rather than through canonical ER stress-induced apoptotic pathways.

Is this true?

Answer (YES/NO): NO